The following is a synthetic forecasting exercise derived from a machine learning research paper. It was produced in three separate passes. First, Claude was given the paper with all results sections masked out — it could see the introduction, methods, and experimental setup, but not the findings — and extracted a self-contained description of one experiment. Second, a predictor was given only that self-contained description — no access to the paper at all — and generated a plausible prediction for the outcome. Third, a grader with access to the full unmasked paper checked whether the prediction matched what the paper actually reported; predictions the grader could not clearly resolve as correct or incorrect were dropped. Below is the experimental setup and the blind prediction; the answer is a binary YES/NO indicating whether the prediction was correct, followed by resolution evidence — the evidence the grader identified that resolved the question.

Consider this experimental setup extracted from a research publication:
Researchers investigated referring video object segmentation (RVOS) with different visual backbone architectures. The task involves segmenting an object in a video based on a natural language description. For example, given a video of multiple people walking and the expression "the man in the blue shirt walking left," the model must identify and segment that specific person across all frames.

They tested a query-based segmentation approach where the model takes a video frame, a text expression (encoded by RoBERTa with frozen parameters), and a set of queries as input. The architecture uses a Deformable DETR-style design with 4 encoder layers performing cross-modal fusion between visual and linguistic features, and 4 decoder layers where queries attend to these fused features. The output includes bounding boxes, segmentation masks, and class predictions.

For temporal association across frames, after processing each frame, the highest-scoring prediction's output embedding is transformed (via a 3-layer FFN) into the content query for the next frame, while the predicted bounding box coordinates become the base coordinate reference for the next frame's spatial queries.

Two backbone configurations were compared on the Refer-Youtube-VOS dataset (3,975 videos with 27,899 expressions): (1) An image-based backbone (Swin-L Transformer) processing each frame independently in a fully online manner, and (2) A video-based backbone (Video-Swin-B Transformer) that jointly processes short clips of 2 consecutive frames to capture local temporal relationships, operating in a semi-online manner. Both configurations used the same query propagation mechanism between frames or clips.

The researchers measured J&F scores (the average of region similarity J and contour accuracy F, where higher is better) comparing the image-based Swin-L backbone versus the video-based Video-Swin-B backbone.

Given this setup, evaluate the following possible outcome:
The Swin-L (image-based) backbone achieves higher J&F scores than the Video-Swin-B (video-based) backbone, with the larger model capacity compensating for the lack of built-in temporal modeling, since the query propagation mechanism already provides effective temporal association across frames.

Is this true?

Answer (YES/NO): YES